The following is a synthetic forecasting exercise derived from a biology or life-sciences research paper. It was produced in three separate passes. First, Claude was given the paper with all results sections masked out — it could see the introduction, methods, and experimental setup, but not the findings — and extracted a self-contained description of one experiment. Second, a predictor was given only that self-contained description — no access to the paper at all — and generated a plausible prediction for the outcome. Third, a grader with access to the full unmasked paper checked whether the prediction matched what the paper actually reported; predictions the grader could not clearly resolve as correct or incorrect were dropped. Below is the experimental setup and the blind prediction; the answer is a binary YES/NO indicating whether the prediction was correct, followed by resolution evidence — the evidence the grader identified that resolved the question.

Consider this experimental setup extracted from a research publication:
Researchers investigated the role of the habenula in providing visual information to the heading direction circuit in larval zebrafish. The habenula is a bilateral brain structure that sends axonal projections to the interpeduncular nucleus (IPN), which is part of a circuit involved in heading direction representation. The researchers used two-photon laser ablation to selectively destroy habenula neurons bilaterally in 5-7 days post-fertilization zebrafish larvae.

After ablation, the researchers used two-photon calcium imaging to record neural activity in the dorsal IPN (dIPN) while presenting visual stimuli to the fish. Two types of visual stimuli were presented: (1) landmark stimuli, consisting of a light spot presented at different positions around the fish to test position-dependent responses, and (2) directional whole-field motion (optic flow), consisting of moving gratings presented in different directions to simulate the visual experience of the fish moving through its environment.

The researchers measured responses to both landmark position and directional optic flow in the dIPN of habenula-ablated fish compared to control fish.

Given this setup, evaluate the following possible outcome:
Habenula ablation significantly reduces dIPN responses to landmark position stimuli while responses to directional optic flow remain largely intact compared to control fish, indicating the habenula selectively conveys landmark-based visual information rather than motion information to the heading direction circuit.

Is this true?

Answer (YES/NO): YES